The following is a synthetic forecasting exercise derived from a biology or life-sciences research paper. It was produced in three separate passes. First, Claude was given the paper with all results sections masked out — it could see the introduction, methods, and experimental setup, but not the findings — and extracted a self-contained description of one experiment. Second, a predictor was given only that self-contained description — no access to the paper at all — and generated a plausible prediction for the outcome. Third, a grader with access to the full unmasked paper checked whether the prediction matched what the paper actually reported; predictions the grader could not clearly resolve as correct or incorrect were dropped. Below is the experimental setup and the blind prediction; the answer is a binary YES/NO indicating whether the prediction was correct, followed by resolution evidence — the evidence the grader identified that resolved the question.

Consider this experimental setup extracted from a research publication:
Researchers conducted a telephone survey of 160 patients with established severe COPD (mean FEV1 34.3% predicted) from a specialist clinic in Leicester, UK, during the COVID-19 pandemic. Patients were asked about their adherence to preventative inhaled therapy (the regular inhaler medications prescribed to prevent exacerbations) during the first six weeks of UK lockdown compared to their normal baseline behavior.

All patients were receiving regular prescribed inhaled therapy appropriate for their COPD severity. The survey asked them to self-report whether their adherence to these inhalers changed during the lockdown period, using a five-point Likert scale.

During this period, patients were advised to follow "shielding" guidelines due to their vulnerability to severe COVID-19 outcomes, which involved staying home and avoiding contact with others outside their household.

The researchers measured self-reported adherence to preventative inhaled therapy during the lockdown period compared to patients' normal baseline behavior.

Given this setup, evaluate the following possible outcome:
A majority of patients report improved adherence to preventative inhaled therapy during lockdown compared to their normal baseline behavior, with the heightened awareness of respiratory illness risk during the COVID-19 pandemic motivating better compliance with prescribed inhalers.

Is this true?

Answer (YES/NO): NO